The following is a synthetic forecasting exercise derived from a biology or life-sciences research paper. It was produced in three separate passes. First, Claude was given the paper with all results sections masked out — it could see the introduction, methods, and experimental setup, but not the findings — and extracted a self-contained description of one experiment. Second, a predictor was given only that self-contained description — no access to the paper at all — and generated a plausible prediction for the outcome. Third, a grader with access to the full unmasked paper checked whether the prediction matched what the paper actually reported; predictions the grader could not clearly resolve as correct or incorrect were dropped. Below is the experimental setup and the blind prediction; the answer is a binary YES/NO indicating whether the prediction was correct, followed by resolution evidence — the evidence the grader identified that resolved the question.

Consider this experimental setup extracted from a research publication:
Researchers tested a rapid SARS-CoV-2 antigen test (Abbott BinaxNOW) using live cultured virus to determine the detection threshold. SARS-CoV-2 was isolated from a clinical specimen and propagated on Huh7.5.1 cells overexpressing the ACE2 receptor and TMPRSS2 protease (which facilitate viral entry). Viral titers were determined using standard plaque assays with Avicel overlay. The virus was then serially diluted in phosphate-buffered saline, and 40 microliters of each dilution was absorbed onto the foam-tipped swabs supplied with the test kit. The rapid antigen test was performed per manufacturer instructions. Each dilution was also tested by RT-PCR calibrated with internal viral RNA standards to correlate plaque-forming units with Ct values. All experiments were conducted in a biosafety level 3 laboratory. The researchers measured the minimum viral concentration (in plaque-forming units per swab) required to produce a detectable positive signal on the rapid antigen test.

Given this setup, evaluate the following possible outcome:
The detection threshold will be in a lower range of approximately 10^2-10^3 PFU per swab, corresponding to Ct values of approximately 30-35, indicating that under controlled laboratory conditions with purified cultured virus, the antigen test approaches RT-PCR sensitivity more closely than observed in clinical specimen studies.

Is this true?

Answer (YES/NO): NO